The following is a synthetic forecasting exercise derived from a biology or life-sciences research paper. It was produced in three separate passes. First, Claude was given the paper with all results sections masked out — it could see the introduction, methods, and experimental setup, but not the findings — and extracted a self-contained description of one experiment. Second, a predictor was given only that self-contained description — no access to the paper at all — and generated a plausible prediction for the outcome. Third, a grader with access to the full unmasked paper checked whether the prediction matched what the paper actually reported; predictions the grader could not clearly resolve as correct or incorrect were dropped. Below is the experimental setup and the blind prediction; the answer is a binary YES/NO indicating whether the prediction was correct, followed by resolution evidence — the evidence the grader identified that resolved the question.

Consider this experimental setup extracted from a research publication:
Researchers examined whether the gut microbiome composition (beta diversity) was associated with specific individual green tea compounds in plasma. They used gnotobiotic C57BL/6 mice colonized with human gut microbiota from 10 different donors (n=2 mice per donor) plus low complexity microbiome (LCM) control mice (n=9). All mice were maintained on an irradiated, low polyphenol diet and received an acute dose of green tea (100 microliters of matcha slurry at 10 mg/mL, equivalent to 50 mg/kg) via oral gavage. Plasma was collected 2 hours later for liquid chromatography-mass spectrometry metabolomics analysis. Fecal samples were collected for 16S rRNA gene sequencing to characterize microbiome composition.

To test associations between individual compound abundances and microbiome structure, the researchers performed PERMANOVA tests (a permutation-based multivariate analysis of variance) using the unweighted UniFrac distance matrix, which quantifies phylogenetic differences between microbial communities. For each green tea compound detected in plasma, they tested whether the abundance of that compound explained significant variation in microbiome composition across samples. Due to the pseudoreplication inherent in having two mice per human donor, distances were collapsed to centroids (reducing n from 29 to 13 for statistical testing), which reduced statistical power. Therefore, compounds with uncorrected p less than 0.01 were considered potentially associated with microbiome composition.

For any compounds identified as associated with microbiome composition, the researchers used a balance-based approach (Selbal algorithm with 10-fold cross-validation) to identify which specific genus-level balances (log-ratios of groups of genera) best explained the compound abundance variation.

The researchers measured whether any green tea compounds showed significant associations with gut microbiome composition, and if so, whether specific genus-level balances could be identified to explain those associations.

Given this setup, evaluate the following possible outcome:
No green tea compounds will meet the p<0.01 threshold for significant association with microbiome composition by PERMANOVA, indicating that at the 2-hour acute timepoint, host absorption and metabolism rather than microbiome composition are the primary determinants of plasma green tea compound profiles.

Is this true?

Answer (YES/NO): NO